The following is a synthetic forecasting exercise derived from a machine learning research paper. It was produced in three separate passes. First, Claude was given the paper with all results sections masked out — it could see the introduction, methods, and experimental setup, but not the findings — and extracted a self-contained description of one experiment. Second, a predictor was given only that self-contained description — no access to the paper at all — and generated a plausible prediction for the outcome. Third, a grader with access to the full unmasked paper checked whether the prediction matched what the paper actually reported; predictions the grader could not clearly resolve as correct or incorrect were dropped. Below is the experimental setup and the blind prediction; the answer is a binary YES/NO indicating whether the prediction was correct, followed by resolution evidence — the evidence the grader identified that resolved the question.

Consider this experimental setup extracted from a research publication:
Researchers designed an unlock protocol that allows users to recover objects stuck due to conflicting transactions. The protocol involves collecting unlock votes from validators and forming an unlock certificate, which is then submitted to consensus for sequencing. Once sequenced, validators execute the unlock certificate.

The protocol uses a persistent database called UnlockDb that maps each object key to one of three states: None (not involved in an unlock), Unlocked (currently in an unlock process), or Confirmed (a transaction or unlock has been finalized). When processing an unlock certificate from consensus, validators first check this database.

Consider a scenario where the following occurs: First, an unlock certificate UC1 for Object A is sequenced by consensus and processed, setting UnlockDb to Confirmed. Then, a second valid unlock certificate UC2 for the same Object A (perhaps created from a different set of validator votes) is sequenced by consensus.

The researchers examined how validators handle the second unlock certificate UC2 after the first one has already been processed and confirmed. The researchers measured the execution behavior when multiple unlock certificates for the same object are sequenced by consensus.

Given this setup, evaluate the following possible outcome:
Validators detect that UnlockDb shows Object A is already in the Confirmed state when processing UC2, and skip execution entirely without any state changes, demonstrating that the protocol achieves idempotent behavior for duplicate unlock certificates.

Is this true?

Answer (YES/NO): YES